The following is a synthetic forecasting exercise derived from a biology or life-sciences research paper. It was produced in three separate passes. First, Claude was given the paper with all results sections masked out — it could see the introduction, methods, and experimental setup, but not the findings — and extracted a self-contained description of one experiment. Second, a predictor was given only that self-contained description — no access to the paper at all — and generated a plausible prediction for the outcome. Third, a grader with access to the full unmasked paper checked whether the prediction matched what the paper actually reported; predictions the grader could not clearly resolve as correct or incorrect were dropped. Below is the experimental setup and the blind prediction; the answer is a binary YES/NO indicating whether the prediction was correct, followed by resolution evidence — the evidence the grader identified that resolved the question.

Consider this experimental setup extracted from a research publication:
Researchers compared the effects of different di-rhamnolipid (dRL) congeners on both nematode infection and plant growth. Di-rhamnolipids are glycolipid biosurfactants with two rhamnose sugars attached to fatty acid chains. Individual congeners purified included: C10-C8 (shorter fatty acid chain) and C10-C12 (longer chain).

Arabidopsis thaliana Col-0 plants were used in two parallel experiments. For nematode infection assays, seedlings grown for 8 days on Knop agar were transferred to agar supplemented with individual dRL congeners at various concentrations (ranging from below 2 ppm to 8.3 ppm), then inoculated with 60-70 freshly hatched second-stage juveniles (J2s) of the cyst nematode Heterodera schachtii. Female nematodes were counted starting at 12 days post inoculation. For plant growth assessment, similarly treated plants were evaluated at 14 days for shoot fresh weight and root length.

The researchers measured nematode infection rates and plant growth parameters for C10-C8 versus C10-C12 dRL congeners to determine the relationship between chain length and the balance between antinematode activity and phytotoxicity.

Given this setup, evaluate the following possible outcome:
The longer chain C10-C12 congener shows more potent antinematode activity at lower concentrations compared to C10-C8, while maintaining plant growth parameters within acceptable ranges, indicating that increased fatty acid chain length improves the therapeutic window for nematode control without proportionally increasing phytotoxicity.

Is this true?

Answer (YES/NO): NO